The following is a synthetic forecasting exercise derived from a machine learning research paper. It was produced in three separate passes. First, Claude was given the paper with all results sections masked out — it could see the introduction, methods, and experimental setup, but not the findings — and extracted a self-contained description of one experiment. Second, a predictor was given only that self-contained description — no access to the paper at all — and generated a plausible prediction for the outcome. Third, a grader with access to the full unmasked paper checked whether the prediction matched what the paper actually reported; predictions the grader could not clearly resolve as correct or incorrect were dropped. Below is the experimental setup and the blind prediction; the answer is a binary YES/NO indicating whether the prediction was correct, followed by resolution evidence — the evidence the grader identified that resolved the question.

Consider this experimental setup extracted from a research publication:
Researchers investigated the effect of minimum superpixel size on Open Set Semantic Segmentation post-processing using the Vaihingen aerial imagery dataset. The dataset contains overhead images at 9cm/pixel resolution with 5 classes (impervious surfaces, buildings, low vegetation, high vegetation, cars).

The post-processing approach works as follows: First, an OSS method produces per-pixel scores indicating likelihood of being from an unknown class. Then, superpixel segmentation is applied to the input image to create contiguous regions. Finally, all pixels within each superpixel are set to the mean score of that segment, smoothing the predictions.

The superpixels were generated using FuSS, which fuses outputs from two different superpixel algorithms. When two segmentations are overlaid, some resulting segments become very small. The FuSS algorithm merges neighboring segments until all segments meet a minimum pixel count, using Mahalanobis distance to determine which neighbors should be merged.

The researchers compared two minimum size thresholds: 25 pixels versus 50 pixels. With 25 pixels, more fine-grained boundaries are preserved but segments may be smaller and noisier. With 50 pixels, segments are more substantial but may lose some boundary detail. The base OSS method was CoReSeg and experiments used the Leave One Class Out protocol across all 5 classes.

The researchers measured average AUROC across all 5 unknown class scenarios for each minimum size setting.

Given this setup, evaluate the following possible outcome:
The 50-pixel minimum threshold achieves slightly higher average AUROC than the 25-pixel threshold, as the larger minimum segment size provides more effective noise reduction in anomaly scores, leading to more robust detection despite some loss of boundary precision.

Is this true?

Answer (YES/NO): NO